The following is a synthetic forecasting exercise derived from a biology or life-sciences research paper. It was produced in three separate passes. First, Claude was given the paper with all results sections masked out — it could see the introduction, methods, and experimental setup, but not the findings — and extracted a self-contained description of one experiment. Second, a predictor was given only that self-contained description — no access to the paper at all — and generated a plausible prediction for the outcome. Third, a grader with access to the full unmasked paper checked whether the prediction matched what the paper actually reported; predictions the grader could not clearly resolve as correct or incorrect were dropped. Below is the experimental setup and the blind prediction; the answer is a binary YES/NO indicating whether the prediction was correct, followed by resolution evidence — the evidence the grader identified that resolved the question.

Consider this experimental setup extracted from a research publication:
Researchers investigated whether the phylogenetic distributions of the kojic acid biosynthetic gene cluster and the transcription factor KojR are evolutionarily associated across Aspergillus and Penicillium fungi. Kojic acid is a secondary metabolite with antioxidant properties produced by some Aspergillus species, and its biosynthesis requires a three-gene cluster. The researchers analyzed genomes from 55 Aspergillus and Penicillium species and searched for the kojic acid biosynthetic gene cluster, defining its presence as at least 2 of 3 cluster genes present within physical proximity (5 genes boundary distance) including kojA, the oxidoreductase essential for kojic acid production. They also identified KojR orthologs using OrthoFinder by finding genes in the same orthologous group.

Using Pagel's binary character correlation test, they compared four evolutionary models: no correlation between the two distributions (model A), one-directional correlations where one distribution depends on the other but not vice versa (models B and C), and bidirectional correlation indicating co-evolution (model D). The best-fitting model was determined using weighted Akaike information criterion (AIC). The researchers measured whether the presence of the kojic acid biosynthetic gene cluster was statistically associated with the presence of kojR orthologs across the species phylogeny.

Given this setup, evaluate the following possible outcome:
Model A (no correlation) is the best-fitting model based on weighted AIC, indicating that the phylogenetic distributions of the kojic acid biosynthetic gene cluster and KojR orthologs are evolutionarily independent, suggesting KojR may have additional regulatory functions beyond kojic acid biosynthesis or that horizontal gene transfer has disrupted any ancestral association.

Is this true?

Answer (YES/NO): YES